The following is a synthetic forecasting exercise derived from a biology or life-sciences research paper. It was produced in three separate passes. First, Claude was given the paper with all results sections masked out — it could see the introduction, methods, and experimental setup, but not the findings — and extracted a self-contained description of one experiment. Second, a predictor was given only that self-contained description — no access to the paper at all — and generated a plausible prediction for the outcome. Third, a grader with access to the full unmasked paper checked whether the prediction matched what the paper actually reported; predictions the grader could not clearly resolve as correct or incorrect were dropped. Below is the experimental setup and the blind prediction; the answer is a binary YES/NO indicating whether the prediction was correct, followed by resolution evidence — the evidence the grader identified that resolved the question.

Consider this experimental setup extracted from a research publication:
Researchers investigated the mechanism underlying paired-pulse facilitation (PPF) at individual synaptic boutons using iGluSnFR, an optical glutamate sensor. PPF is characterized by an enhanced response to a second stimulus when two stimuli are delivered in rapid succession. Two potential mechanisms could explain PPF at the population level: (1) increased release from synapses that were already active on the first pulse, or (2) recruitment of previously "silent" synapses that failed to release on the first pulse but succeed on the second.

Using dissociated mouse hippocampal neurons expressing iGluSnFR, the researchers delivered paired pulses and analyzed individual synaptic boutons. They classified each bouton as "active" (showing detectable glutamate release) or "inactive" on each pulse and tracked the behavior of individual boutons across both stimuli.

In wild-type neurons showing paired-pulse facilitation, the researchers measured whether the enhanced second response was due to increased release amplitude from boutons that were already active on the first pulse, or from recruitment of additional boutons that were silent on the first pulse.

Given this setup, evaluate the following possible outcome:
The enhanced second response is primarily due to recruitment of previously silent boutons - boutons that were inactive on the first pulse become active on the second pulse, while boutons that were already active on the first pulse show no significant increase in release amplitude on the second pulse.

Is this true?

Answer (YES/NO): NO